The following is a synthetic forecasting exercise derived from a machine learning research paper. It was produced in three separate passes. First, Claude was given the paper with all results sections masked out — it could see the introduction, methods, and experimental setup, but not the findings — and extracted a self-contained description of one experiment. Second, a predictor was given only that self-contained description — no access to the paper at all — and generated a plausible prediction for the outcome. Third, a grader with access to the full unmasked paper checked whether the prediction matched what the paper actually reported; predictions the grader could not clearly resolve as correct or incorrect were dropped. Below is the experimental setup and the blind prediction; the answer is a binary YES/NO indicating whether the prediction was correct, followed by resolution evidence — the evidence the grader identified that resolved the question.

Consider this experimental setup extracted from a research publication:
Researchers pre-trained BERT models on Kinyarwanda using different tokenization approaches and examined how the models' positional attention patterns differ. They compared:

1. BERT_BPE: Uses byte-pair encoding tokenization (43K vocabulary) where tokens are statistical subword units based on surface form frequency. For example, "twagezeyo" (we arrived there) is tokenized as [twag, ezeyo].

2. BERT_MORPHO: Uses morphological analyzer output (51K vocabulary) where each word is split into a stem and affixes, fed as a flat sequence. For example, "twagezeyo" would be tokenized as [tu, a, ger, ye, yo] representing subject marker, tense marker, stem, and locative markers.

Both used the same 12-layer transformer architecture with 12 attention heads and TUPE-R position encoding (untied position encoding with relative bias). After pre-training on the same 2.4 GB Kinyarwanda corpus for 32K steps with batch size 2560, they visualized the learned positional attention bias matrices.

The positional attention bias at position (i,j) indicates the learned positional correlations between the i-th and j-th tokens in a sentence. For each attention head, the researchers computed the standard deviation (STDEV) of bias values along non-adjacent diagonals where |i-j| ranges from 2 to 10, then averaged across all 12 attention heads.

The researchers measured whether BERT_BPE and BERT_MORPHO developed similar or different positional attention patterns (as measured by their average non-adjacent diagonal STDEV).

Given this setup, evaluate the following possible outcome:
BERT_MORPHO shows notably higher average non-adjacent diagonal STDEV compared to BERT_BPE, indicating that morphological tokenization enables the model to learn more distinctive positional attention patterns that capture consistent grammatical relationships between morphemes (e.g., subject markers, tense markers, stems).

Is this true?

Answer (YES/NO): NO